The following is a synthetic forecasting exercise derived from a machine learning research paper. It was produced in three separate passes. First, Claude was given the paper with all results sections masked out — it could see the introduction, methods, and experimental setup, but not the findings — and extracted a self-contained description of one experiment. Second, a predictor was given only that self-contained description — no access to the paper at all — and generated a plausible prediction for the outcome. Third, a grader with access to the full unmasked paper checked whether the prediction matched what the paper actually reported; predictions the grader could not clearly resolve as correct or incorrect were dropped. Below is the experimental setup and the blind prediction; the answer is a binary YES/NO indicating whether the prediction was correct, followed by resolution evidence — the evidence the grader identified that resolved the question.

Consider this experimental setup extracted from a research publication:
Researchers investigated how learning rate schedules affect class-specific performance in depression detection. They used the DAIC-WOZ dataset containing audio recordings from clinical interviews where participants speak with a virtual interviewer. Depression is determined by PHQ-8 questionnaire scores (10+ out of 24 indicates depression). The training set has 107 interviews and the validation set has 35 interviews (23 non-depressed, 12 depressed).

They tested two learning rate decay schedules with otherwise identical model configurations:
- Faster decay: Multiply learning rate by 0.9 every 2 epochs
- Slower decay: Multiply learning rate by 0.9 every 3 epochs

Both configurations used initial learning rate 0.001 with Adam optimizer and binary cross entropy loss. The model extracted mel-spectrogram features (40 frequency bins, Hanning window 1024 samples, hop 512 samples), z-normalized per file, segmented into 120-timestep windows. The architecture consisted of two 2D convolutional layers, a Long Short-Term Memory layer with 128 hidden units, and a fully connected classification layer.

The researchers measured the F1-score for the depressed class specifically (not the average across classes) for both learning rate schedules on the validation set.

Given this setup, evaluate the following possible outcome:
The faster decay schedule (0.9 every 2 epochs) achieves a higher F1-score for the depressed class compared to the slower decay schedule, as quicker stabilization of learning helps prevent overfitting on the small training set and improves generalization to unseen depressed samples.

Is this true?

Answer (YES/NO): NO